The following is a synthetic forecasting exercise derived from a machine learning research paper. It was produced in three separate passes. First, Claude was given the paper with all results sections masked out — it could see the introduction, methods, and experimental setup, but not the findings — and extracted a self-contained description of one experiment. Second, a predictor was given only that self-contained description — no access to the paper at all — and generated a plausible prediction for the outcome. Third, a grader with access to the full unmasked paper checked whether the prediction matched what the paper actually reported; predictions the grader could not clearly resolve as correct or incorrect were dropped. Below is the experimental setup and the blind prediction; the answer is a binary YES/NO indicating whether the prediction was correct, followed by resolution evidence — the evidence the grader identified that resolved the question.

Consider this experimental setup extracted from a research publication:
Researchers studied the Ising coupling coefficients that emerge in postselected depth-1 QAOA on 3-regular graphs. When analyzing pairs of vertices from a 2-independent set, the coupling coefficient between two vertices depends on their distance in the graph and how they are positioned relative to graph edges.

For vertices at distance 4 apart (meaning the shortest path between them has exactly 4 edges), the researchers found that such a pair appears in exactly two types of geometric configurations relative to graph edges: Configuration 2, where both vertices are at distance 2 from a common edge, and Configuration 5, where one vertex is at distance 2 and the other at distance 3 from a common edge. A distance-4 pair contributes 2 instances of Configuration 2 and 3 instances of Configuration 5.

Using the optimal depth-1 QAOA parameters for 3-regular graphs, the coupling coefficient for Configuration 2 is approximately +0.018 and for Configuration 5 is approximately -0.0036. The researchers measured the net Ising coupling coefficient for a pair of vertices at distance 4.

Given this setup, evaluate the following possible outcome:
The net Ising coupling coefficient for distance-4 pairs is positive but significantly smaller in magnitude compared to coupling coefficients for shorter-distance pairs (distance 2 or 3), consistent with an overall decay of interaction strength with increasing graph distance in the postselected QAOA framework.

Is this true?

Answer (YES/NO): YES